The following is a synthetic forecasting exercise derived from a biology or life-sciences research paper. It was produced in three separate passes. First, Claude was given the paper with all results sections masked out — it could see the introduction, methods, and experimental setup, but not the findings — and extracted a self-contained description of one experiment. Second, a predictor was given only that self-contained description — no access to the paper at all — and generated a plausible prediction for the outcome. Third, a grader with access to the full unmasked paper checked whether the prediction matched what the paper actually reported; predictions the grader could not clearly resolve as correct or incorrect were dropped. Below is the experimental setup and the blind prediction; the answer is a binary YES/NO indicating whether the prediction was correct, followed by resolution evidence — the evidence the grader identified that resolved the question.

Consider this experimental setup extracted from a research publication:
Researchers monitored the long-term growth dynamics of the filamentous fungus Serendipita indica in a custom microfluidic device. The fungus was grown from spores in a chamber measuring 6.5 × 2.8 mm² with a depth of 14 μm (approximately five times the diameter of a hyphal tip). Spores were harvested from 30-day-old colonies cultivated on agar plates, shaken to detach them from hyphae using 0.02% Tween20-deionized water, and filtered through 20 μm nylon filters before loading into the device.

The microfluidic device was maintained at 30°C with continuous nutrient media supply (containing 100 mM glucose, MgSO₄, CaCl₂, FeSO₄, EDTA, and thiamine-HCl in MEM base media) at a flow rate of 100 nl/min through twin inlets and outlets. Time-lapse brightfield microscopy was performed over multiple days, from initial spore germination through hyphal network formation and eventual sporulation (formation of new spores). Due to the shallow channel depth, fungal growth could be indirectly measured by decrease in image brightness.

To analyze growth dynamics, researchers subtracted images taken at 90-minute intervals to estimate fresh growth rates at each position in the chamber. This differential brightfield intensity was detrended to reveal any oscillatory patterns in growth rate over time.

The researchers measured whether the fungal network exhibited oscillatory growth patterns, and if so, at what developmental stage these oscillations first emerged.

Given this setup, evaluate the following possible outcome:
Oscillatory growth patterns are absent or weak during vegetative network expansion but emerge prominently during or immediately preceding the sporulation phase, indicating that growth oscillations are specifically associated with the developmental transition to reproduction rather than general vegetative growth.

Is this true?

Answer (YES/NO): YES